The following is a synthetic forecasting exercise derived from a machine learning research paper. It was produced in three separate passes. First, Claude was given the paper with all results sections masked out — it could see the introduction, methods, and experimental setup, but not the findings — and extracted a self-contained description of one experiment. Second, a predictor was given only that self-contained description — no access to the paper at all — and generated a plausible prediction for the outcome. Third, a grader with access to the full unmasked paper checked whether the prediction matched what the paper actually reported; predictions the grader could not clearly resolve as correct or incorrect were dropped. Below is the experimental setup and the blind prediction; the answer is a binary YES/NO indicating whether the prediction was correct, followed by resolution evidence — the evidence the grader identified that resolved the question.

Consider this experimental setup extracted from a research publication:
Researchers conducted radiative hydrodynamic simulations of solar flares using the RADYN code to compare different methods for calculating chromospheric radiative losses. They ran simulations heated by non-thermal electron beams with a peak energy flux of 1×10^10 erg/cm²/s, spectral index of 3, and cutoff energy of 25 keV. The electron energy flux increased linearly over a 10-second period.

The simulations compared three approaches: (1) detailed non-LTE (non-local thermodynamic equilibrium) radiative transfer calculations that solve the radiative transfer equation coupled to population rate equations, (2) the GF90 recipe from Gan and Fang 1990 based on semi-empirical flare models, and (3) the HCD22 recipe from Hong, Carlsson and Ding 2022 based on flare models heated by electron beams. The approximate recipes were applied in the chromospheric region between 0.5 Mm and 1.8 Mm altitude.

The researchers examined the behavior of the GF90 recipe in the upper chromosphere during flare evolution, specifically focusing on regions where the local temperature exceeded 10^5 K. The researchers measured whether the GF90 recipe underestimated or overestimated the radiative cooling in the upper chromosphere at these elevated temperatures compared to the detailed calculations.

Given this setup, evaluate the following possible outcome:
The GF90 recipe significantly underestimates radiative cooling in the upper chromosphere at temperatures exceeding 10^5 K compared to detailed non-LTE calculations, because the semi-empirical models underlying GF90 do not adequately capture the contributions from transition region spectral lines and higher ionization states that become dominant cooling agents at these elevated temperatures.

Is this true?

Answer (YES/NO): NO